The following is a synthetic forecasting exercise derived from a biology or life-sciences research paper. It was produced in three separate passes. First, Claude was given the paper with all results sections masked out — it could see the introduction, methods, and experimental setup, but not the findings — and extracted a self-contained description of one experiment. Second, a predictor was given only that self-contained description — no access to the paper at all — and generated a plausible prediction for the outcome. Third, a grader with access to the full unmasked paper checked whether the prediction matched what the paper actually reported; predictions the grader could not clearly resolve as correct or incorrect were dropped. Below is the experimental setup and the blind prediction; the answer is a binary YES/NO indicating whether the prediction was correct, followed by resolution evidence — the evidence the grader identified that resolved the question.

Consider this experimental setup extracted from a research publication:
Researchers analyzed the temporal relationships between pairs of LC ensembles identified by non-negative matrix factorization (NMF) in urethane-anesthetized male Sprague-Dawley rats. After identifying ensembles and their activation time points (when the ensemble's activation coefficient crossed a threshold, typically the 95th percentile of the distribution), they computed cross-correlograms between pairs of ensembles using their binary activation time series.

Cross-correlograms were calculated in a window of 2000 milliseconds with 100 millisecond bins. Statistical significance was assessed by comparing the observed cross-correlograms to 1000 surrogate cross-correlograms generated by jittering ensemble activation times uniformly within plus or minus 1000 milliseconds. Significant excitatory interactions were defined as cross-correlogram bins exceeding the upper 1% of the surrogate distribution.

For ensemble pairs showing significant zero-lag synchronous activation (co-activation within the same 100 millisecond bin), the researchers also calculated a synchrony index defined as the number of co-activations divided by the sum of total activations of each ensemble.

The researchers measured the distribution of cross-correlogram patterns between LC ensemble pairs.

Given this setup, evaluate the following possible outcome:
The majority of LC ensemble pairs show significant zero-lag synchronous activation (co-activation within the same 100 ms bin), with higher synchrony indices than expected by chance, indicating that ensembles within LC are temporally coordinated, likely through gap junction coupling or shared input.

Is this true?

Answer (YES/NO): NO